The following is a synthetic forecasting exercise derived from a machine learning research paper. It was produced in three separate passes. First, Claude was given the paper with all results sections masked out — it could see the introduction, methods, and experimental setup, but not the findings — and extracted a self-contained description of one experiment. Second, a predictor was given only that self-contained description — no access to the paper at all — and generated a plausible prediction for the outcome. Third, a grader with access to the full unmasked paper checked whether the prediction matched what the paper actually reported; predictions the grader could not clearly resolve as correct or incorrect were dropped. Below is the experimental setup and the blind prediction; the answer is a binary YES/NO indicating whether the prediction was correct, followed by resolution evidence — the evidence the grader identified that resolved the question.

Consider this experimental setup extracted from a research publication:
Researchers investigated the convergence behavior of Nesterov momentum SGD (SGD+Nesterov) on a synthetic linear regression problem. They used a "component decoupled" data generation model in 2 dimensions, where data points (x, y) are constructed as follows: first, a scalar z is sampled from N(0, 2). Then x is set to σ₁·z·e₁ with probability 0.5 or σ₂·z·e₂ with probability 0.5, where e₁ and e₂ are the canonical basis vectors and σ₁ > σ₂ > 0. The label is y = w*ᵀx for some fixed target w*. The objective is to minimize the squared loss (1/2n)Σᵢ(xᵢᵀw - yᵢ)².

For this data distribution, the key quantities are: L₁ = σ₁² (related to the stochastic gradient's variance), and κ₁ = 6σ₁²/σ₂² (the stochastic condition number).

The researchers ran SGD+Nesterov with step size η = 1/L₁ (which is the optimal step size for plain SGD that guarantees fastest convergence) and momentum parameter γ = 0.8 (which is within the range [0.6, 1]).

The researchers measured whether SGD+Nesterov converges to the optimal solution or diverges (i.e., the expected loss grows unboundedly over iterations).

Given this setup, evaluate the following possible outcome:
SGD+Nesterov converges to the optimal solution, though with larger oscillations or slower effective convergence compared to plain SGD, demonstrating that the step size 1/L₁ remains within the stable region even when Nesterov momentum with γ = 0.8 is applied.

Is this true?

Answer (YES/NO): NO